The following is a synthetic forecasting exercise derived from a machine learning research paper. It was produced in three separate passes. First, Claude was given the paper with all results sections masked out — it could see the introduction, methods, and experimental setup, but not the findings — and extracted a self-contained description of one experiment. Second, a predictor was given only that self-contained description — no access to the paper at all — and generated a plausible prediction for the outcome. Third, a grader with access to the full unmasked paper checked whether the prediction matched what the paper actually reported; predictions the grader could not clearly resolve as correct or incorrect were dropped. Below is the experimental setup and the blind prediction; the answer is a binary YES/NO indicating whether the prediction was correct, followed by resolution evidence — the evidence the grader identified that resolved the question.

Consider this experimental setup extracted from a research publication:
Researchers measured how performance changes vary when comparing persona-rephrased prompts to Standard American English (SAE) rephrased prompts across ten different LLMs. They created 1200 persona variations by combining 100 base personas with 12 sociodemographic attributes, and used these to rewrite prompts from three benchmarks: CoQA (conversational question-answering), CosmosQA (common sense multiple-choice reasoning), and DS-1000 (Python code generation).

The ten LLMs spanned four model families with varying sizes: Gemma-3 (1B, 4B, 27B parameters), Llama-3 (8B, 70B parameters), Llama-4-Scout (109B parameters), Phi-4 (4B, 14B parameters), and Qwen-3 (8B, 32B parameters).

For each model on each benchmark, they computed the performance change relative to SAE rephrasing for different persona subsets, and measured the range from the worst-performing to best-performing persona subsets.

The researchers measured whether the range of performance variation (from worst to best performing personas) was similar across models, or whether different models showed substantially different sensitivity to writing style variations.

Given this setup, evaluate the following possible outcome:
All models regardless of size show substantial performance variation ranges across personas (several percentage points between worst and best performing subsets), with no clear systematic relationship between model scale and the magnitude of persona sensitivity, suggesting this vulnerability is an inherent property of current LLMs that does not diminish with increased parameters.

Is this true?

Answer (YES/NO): NO